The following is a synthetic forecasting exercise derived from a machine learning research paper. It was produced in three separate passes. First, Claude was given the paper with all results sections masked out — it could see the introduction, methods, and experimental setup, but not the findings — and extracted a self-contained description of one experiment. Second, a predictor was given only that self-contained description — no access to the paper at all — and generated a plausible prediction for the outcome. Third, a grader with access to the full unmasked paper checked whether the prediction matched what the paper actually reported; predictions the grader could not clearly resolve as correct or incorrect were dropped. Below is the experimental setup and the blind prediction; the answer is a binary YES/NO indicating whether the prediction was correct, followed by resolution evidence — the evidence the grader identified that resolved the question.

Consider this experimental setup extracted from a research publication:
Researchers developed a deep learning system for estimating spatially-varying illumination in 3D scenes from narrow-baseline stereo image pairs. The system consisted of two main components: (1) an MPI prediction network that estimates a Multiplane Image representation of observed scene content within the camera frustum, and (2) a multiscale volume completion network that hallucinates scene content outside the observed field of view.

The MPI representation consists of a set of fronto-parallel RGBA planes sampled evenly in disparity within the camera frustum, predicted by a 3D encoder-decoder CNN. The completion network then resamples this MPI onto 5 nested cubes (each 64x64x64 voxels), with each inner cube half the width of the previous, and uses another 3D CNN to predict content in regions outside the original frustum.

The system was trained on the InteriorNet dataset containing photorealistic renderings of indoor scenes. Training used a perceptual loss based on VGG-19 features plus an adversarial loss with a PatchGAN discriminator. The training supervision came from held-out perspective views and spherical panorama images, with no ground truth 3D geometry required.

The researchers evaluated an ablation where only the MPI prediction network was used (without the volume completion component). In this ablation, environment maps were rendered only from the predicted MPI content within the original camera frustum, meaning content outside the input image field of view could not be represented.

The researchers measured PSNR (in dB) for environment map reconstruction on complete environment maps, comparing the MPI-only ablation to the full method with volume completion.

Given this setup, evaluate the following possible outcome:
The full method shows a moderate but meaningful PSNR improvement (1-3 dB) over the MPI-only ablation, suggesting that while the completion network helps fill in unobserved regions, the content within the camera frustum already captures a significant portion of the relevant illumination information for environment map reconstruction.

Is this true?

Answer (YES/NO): YES